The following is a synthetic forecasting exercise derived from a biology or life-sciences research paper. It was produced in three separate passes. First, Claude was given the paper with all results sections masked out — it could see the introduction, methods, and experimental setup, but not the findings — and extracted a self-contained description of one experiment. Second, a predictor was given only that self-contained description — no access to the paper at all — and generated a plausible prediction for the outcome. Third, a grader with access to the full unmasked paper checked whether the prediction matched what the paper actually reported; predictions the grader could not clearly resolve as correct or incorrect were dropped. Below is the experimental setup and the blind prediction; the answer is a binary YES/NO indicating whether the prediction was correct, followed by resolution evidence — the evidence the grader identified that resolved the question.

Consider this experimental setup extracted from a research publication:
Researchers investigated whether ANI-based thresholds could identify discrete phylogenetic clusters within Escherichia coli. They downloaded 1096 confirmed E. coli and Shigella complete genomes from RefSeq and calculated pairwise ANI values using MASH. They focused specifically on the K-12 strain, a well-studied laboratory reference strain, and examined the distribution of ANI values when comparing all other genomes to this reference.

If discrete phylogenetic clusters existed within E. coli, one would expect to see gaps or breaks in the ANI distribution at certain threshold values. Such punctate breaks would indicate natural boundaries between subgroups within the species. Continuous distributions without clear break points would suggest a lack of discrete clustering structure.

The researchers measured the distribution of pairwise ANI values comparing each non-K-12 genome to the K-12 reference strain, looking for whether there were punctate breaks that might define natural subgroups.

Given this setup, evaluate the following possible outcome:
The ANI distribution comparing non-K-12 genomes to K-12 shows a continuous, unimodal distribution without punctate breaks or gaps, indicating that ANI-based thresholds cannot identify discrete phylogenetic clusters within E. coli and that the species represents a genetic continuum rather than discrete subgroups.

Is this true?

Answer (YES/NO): YES